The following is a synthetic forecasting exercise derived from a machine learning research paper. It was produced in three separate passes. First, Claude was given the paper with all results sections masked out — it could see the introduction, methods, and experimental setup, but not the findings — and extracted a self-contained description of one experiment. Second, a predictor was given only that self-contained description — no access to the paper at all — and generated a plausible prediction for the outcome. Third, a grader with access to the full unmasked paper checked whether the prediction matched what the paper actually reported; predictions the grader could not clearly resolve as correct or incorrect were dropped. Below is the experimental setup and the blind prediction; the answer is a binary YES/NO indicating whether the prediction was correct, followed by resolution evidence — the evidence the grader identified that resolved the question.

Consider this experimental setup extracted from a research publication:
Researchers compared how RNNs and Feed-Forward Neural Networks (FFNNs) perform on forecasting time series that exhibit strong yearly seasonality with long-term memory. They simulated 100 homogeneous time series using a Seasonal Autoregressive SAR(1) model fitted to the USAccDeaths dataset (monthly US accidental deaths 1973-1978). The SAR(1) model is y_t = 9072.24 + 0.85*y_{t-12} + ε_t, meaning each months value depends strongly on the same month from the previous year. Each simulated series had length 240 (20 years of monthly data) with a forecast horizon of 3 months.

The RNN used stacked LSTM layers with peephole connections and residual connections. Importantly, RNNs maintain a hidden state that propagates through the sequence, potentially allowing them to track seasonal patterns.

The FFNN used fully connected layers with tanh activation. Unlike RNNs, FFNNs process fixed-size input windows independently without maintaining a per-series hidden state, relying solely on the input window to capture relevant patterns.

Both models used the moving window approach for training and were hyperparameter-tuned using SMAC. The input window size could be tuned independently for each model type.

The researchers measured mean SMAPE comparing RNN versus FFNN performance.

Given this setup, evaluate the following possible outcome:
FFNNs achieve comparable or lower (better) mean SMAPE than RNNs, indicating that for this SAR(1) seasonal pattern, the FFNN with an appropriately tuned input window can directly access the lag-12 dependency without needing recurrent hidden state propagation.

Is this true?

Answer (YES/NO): YES